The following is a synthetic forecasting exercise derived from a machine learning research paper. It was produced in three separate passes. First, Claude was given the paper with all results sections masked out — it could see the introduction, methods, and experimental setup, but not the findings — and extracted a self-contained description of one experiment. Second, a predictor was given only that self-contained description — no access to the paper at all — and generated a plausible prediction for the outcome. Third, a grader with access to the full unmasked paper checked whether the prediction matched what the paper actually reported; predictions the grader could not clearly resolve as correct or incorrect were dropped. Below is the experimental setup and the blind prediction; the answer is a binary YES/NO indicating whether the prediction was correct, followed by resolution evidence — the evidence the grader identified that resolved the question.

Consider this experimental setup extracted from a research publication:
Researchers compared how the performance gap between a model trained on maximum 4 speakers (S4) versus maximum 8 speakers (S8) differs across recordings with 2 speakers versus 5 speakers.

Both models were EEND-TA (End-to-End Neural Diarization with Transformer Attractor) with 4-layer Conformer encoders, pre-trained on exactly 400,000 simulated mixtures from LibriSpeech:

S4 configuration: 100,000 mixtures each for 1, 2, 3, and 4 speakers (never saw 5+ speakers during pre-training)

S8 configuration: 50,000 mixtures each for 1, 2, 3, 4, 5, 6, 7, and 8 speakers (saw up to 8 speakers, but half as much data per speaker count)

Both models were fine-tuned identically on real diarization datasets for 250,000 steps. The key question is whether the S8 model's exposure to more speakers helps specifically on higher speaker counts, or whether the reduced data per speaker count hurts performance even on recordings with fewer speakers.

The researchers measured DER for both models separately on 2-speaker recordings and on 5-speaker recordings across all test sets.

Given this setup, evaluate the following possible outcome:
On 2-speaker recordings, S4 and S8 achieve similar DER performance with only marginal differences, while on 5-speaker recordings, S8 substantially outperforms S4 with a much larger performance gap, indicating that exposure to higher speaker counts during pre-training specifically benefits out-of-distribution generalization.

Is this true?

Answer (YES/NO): YES